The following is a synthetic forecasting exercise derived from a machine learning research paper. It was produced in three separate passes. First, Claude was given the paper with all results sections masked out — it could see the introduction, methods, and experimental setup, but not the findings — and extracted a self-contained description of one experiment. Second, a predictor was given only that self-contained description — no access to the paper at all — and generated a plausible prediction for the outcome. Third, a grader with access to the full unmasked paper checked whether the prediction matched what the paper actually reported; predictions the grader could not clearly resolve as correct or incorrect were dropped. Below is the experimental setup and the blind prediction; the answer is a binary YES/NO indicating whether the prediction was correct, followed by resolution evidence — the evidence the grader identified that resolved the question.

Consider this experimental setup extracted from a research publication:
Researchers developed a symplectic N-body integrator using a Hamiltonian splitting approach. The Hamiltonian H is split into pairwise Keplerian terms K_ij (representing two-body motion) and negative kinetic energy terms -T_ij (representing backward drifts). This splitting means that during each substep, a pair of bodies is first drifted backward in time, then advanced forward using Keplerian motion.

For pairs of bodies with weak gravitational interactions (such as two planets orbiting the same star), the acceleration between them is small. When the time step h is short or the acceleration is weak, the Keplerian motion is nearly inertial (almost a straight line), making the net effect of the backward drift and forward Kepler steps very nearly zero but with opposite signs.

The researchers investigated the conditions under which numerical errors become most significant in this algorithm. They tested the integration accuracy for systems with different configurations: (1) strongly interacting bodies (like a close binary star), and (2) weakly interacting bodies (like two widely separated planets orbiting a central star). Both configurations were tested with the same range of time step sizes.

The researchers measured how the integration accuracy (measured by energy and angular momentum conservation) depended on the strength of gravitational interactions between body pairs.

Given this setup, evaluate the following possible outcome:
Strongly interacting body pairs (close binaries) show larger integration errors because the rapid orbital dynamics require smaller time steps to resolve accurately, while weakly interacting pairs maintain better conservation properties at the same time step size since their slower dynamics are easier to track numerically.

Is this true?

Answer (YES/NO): NO